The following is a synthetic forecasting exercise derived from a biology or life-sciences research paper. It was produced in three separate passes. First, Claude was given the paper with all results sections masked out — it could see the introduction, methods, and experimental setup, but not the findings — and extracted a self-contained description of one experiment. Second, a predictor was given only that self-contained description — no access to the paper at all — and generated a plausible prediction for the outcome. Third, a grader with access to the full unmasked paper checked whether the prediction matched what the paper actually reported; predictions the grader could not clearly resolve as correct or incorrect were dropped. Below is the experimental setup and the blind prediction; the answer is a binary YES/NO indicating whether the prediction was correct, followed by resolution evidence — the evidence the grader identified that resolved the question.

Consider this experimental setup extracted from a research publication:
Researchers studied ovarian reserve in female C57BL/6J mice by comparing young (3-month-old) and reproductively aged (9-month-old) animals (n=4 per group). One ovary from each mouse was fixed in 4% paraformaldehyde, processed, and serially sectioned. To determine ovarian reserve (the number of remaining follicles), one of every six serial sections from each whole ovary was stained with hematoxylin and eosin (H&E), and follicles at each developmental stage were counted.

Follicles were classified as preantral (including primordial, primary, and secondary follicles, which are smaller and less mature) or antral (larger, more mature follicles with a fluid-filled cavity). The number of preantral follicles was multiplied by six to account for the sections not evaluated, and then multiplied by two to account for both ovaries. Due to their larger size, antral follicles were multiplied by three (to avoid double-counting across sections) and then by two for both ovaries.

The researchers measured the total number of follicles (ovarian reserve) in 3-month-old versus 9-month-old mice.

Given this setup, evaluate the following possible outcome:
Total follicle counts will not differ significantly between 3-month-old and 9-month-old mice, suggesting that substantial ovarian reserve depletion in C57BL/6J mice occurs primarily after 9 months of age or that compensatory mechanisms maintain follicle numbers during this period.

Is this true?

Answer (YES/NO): NO